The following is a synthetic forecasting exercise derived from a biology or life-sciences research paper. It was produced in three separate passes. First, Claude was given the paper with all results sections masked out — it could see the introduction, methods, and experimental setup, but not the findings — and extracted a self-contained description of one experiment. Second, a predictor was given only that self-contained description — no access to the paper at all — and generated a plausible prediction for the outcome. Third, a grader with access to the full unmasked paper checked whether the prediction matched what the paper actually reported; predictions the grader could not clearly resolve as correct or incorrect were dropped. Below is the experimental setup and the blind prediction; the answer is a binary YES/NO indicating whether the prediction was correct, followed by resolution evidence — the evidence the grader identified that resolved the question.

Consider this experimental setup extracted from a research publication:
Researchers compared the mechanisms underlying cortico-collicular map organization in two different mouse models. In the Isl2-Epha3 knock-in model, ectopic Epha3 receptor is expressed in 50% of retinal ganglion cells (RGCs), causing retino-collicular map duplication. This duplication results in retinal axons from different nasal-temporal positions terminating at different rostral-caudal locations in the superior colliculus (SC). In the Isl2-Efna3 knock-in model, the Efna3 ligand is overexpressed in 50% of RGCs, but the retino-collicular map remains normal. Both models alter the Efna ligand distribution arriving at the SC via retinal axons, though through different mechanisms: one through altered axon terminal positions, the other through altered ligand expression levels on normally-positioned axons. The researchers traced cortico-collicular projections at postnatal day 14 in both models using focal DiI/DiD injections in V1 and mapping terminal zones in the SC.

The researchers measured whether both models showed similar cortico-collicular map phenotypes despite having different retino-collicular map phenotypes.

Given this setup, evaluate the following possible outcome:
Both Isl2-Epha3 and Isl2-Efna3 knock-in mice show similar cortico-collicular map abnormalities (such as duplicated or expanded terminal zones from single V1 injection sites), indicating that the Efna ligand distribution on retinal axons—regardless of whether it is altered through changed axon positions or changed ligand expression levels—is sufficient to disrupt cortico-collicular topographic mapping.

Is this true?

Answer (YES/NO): YES